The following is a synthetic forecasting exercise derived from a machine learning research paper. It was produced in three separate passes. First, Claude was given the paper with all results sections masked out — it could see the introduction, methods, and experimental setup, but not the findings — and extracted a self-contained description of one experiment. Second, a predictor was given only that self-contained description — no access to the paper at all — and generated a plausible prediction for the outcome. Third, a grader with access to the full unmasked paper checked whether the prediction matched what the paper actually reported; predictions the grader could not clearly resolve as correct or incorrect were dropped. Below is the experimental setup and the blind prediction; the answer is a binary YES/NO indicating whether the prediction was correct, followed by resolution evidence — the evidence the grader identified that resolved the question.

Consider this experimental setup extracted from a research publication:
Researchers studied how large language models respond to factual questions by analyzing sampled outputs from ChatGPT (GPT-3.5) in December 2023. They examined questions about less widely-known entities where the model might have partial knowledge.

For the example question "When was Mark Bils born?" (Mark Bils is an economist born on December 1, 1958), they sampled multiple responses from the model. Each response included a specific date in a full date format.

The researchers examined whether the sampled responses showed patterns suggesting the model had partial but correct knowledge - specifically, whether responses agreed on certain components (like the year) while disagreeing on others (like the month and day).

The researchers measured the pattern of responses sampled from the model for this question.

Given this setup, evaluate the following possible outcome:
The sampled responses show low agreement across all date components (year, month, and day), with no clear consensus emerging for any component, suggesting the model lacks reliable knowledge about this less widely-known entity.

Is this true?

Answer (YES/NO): NO